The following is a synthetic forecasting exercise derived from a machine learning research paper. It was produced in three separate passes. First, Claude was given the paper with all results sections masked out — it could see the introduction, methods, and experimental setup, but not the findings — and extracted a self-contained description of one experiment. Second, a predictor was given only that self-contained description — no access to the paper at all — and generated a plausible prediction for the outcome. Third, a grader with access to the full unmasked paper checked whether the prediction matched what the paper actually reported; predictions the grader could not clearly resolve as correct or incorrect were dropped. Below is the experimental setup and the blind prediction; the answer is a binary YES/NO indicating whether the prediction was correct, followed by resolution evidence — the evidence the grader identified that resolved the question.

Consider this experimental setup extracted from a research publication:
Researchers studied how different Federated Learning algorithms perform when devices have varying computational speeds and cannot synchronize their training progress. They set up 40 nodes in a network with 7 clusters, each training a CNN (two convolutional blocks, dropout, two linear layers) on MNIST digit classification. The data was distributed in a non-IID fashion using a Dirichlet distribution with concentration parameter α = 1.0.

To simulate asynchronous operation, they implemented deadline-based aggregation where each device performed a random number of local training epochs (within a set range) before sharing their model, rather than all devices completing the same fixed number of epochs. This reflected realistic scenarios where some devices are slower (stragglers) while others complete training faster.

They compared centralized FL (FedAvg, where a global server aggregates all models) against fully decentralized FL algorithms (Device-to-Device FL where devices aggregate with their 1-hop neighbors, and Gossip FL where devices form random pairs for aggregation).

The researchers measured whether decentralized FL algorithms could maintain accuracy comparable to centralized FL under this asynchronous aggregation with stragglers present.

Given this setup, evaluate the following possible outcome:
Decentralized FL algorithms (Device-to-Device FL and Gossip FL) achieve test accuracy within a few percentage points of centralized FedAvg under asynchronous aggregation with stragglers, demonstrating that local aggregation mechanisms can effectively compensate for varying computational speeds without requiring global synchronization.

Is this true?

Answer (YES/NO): YES